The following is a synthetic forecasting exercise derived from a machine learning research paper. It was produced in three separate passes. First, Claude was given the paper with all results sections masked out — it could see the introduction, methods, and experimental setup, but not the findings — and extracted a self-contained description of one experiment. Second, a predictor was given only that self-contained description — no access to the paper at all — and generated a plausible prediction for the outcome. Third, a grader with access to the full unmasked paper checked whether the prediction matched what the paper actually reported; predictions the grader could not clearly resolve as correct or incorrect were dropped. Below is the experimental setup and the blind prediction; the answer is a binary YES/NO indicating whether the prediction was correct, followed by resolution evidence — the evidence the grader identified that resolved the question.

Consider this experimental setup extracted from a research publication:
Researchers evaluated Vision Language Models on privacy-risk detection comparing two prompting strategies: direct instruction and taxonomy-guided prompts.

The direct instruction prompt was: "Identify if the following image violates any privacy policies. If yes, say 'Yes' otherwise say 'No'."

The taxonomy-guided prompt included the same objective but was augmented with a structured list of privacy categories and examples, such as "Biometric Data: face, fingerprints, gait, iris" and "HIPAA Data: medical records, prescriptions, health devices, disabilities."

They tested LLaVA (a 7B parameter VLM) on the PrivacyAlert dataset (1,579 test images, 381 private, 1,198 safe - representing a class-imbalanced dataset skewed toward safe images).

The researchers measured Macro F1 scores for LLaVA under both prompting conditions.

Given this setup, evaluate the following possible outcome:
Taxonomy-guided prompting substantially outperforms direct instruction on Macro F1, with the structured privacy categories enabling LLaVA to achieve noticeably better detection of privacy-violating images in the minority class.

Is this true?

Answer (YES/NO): NO